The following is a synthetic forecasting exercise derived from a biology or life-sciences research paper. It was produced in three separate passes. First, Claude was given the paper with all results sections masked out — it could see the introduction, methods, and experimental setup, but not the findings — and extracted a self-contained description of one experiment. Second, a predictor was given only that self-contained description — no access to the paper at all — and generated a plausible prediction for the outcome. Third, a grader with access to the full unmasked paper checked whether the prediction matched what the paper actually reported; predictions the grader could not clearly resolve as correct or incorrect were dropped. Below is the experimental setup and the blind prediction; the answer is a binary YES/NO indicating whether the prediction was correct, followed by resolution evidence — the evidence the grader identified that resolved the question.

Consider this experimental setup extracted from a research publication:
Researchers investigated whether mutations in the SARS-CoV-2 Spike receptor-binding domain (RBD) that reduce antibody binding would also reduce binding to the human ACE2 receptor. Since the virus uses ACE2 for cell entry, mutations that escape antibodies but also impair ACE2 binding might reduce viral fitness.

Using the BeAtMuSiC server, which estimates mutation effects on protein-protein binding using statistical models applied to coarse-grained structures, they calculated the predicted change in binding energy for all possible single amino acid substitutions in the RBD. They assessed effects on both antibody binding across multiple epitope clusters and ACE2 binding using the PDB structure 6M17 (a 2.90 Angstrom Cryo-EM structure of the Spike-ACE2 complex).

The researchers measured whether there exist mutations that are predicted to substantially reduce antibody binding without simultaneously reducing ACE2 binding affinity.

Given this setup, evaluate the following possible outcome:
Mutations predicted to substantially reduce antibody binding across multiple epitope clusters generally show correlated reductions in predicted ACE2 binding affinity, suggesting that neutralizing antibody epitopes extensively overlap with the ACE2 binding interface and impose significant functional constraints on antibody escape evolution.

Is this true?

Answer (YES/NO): YES